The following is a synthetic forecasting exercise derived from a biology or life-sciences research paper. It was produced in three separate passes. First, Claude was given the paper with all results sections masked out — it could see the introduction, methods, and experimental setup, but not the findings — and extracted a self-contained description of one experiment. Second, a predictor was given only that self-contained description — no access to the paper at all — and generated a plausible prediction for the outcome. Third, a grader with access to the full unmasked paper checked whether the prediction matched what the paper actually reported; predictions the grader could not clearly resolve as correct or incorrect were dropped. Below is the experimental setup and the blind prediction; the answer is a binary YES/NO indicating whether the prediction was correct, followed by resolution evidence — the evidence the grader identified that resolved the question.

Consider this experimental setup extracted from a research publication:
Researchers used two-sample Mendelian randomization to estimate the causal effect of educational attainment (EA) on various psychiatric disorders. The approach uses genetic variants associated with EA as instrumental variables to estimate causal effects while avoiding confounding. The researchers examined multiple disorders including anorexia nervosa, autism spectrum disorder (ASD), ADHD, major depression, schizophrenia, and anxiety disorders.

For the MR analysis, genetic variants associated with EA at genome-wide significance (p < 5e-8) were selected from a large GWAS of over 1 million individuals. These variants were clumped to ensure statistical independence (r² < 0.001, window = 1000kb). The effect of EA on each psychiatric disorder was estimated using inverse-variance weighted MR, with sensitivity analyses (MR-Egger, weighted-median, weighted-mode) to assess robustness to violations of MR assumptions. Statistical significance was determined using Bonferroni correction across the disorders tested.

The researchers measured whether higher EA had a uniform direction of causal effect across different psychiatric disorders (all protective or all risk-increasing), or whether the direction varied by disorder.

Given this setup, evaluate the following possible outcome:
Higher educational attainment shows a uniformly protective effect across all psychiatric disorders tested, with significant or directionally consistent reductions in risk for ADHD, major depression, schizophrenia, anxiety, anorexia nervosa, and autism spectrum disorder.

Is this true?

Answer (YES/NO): NO